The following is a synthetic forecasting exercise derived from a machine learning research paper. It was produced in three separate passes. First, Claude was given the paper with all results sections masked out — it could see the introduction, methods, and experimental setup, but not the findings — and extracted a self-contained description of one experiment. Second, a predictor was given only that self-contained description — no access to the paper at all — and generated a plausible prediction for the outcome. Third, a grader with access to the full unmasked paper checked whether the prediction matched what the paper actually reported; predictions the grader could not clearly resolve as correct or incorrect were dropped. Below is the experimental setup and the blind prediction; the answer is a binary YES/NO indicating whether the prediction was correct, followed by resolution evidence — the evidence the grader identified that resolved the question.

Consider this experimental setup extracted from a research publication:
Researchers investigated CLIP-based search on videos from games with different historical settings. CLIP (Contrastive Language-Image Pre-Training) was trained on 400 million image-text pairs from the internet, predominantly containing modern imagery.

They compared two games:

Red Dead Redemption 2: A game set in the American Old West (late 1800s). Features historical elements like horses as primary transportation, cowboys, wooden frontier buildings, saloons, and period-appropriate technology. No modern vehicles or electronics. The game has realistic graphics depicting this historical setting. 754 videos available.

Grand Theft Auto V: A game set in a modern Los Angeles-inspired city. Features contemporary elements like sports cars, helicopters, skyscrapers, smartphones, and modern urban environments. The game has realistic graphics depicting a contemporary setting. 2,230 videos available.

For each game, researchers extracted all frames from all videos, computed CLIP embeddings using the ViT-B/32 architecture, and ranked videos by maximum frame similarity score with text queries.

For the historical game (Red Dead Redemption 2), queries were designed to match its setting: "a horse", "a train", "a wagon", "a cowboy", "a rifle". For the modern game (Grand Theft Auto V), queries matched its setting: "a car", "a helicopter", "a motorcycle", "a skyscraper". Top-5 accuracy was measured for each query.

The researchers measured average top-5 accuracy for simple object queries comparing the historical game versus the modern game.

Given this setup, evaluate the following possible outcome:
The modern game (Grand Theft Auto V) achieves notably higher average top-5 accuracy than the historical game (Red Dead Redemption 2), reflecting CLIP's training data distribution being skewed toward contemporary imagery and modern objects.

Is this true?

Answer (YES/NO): NO